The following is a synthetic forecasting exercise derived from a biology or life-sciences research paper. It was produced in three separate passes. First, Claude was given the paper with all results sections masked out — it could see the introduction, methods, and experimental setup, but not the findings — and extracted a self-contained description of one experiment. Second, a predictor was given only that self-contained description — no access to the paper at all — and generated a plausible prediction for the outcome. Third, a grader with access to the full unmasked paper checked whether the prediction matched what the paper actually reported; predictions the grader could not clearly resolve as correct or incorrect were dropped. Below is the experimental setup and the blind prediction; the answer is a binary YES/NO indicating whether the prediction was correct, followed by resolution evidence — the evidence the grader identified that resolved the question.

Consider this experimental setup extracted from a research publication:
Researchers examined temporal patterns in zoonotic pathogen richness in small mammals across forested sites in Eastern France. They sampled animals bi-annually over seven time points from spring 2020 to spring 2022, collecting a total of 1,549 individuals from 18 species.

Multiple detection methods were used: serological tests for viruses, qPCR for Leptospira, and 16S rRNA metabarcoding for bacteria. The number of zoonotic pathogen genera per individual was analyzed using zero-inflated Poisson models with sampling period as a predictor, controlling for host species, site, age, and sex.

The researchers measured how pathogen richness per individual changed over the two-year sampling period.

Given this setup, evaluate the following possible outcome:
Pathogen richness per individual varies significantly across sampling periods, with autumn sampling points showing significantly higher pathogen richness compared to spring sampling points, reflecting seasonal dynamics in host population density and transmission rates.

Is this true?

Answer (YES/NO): NO